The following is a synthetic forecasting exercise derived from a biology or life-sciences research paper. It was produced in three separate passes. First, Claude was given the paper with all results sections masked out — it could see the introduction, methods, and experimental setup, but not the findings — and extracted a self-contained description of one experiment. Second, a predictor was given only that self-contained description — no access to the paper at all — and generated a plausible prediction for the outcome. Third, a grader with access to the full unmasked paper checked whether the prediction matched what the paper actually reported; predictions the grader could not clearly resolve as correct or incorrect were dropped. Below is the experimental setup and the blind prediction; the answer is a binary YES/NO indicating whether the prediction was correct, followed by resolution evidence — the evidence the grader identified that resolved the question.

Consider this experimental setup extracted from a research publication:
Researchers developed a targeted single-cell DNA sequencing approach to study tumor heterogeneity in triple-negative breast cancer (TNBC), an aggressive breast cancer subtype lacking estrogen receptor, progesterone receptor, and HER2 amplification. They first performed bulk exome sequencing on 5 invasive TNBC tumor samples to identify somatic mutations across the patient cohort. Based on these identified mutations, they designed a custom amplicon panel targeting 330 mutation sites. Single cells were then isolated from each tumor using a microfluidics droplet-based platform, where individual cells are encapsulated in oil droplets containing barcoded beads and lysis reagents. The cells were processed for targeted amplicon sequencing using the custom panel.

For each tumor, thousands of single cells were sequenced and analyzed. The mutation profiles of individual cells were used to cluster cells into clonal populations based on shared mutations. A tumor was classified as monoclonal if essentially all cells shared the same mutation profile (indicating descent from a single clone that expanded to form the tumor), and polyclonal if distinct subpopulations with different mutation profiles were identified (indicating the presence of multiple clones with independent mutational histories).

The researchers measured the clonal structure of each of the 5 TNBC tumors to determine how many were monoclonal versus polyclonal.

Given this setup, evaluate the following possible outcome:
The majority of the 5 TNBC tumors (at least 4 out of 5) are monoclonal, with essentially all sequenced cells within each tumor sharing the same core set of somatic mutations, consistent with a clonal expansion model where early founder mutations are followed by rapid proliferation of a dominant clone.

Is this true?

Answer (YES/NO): NO